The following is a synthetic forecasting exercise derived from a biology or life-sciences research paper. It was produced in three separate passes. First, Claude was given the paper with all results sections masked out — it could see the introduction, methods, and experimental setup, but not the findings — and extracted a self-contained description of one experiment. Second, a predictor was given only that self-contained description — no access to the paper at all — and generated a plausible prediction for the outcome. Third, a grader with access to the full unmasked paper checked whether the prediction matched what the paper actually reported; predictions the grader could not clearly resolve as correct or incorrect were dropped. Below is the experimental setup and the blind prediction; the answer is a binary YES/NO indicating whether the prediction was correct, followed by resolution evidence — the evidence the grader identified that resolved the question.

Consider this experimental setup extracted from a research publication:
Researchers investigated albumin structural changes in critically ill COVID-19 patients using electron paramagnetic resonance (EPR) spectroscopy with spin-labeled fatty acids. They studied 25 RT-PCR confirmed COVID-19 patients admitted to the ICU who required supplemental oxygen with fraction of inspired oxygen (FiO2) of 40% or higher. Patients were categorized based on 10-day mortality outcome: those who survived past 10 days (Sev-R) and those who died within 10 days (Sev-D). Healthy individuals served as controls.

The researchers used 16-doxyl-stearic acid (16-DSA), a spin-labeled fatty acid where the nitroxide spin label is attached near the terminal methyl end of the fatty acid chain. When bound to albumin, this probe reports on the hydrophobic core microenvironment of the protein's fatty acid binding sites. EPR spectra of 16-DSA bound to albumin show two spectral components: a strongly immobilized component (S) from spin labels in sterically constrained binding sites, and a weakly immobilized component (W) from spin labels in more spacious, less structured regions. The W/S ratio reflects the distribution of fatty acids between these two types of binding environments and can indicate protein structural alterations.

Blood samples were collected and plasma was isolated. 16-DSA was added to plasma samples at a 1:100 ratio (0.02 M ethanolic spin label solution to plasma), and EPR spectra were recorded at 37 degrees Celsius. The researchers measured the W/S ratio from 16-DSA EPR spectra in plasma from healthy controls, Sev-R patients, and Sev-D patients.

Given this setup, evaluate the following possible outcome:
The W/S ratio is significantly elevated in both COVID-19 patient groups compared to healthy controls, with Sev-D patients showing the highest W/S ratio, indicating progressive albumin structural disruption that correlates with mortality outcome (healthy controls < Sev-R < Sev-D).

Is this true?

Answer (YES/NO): YES